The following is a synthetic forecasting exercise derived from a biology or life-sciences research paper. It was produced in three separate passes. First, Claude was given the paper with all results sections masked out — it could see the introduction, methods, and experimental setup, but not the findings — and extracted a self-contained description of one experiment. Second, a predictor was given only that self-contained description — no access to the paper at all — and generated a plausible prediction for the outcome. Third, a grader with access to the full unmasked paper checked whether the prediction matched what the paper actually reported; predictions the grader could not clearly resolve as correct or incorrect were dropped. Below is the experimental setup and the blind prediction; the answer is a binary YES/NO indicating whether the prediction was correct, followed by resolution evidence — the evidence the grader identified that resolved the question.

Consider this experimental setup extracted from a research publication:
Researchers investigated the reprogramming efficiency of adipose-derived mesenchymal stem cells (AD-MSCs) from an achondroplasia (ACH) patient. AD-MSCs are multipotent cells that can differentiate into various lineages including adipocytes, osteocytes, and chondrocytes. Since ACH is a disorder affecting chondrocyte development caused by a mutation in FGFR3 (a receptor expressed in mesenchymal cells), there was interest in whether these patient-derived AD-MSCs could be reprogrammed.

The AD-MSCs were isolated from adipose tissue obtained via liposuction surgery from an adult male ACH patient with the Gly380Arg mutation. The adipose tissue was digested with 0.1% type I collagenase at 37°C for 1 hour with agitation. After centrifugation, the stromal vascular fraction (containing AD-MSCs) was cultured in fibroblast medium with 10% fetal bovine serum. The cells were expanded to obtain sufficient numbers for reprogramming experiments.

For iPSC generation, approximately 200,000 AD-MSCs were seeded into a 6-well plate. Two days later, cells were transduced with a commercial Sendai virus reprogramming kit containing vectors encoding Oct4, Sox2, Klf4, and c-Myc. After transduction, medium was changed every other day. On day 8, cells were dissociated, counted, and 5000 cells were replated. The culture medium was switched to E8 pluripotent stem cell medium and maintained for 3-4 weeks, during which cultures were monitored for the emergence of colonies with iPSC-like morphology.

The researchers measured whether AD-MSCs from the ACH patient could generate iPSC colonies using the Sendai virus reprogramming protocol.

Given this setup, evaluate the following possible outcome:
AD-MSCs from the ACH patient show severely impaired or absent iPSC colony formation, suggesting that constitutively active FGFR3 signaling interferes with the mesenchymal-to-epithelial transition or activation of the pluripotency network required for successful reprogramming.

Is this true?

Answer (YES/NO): YES